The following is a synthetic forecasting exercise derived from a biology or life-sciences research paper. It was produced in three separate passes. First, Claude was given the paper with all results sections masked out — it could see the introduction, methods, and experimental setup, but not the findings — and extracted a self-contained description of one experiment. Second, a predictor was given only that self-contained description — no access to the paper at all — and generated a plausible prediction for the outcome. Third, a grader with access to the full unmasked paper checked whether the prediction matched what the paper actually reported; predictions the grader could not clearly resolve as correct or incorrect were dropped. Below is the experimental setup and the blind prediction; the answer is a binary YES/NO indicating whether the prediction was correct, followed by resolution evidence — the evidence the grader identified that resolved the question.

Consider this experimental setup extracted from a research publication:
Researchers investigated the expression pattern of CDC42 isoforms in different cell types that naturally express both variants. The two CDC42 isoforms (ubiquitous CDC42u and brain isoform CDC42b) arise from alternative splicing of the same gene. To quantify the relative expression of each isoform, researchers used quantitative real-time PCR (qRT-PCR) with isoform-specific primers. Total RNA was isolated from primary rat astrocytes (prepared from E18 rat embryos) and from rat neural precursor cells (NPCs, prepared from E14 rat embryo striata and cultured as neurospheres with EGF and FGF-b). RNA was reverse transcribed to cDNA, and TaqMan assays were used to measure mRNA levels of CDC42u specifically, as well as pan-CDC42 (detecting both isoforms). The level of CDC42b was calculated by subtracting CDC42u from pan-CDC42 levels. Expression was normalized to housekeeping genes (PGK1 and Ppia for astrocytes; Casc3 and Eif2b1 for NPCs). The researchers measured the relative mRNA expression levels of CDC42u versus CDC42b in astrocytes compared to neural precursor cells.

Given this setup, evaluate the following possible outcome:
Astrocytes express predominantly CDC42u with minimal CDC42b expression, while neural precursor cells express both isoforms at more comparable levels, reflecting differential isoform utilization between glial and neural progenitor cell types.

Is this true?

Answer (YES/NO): YES